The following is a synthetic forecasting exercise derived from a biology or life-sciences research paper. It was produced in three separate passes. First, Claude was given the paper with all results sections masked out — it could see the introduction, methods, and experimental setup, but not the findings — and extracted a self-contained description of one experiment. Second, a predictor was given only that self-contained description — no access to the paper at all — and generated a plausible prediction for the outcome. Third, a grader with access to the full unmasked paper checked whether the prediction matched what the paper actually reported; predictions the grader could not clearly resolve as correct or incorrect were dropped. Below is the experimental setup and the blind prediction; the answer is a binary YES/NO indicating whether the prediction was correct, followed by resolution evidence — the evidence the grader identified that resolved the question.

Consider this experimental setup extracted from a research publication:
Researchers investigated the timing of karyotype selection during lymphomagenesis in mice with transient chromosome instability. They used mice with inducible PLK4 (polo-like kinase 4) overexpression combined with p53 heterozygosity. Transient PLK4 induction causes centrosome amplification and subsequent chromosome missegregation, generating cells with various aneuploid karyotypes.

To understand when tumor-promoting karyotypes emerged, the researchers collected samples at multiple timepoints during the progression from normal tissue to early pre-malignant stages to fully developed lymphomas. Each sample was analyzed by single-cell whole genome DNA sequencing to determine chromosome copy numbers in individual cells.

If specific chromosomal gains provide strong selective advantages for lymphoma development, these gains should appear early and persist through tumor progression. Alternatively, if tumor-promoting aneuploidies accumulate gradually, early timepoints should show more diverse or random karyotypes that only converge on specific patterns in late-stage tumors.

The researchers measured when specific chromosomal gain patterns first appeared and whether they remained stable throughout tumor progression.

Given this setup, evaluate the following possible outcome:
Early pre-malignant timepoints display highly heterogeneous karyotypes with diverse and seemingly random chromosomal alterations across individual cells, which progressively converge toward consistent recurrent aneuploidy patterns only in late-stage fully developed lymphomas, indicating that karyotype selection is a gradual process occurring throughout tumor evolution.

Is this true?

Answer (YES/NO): NO